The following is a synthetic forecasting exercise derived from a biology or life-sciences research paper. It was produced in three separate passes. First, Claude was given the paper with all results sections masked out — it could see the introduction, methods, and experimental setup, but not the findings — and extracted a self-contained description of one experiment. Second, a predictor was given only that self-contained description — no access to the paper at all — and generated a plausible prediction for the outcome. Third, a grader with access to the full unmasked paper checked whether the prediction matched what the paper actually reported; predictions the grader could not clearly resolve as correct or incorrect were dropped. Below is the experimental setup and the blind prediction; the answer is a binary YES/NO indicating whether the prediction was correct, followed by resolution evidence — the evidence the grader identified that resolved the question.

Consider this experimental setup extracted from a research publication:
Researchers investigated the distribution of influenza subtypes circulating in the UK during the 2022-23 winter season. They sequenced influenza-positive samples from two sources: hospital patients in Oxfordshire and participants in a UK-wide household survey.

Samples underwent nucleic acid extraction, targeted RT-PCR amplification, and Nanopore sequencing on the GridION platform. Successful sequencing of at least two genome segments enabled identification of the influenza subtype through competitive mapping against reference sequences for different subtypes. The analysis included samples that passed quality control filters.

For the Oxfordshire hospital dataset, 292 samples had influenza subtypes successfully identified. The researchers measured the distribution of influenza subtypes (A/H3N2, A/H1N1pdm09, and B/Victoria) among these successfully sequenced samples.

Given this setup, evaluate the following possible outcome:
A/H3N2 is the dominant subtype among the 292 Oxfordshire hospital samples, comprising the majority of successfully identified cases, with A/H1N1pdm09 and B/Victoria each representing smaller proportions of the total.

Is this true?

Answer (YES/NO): YES